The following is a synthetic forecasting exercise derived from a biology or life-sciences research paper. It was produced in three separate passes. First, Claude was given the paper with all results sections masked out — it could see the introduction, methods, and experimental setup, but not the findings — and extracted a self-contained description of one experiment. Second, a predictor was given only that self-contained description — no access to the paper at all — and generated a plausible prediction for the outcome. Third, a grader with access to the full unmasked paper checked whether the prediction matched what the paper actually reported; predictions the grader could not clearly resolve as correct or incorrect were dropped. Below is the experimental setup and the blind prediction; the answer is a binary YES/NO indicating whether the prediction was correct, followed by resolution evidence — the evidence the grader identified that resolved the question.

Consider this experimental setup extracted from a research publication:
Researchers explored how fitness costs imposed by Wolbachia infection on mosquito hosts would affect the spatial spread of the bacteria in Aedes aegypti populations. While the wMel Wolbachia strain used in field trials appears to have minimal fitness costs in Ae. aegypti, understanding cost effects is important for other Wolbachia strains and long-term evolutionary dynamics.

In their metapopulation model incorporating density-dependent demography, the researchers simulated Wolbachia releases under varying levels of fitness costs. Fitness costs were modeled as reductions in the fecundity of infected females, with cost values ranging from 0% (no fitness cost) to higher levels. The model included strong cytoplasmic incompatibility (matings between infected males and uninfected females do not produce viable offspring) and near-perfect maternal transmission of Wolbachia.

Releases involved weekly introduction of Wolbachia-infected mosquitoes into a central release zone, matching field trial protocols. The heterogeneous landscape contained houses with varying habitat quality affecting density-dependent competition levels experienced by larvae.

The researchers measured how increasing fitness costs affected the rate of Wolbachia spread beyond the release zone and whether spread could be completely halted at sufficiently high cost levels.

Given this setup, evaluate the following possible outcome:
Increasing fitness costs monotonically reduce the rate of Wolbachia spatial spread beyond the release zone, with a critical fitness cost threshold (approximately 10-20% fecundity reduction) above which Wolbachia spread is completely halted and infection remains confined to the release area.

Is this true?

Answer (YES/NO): NO